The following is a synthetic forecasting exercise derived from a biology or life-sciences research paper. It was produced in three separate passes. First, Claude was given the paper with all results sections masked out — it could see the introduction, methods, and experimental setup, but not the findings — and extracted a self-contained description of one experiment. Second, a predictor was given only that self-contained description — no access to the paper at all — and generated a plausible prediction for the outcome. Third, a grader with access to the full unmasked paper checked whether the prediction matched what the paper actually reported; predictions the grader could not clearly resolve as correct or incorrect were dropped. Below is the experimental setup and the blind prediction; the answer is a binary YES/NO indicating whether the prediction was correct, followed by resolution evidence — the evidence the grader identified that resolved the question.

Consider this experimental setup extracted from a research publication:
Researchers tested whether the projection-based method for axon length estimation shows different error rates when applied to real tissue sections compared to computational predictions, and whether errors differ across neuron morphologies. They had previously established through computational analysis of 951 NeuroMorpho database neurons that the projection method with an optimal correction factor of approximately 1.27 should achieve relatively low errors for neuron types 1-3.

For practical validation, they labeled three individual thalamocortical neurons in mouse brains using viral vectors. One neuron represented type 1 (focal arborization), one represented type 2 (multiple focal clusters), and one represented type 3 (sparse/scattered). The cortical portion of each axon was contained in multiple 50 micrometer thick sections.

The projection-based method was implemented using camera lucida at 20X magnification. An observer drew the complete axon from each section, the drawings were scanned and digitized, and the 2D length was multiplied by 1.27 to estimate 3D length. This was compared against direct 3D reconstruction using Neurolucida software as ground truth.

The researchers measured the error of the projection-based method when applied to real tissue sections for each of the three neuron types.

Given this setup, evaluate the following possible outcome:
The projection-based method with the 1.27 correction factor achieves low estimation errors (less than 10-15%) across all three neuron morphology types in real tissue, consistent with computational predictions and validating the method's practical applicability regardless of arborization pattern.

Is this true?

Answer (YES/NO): NO